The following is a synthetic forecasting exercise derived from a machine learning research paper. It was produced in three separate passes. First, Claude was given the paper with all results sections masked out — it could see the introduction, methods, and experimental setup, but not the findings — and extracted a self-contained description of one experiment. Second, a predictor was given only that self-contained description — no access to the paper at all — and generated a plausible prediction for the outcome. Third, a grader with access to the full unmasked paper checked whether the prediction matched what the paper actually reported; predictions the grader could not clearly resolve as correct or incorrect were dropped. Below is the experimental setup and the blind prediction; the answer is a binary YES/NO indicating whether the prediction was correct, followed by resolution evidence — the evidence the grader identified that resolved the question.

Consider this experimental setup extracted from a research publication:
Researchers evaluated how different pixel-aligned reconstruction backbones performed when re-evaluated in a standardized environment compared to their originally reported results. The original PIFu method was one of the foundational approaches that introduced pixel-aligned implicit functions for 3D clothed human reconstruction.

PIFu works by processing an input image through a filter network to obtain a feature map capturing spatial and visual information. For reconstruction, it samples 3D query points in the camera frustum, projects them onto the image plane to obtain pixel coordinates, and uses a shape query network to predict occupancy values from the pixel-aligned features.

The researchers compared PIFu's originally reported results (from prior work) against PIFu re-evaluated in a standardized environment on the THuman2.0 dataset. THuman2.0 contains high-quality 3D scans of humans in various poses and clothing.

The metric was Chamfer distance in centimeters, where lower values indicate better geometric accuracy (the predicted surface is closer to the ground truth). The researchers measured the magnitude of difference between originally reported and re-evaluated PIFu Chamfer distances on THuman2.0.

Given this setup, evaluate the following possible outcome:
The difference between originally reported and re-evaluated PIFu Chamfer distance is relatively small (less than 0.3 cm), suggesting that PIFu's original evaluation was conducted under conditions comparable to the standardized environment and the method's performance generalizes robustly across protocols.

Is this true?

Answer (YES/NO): NO